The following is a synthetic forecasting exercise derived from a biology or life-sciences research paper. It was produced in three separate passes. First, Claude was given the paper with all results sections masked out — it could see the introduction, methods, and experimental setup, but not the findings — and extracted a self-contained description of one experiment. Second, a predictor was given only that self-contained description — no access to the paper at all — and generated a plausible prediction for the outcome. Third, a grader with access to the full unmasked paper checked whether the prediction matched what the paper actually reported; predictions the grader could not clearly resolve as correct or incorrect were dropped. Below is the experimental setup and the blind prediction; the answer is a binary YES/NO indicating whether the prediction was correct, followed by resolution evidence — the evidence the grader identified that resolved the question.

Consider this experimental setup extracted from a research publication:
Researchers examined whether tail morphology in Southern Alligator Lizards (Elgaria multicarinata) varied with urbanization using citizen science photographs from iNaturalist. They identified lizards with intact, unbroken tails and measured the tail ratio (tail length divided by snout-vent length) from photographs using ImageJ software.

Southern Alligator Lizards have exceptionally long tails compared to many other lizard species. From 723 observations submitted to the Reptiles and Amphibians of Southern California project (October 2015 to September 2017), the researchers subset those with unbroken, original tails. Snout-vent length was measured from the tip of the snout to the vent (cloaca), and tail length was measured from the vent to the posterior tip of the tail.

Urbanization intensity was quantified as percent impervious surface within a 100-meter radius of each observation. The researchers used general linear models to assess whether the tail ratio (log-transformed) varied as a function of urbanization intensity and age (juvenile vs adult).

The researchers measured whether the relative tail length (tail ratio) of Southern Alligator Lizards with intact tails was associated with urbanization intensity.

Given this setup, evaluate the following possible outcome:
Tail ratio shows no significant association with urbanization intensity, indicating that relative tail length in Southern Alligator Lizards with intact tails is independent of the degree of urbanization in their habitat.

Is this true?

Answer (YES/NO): YES